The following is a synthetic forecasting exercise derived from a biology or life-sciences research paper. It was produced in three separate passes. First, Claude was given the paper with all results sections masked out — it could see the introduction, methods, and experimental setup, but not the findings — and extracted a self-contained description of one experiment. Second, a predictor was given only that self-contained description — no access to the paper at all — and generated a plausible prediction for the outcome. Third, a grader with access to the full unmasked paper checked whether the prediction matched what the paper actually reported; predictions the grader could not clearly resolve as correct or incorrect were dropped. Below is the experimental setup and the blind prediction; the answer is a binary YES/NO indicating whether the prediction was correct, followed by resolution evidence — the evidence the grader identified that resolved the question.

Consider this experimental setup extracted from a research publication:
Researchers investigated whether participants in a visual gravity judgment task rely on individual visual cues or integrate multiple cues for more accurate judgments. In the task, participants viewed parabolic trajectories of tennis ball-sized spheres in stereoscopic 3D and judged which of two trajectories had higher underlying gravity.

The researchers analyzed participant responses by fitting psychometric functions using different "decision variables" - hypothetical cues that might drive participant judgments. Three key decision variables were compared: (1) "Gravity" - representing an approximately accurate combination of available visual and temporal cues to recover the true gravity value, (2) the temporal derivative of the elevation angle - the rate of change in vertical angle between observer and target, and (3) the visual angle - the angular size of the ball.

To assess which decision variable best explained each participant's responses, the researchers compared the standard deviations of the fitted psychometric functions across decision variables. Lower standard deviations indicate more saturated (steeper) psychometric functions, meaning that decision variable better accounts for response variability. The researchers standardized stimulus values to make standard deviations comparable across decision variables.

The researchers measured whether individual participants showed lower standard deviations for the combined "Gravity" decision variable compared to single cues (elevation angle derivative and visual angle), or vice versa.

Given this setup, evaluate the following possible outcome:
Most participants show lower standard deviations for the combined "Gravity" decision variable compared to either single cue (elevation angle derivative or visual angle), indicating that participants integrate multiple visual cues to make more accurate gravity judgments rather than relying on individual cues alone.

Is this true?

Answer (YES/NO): NO